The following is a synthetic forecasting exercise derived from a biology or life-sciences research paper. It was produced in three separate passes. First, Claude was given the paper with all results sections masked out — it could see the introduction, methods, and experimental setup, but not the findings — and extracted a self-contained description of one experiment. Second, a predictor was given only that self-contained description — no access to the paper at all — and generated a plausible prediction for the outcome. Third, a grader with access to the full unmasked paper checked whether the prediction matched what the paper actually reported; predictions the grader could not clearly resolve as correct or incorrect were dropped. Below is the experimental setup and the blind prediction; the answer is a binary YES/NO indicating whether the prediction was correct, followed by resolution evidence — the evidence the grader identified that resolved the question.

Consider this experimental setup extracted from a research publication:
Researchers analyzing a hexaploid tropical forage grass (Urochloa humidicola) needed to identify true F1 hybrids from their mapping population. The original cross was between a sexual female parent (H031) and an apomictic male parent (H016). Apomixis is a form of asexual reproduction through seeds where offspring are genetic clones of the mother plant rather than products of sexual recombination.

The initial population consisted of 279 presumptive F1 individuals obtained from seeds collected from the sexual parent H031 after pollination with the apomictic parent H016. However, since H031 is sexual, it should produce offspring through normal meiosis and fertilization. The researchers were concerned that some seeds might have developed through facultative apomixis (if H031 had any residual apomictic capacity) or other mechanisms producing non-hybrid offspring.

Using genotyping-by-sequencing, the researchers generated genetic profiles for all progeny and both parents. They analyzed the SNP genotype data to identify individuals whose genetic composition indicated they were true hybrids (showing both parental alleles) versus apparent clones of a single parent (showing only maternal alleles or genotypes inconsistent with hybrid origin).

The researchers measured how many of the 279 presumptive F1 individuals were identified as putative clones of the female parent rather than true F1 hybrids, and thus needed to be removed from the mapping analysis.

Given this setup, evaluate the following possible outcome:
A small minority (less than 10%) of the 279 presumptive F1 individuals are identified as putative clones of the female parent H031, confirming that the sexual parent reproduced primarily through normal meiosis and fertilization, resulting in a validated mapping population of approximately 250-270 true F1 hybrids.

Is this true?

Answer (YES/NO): NO